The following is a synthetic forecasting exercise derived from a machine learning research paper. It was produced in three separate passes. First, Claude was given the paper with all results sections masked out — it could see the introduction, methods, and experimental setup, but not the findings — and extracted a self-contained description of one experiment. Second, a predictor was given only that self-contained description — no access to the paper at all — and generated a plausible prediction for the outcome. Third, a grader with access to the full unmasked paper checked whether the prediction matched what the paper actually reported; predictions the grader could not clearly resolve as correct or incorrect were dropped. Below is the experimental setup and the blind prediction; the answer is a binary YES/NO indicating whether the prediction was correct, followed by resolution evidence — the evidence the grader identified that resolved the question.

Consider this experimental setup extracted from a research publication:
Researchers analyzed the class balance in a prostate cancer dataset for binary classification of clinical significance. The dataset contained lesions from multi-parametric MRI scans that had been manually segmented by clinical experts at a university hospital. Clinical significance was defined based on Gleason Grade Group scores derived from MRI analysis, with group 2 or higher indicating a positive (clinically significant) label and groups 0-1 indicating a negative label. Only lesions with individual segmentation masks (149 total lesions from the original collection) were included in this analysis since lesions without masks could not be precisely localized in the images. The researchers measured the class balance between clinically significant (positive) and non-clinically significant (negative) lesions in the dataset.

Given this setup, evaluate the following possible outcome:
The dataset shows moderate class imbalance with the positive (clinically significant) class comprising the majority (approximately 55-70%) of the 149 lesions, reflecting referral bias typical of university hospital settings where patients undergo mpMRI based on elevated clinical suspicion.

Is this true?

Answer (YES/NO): NO